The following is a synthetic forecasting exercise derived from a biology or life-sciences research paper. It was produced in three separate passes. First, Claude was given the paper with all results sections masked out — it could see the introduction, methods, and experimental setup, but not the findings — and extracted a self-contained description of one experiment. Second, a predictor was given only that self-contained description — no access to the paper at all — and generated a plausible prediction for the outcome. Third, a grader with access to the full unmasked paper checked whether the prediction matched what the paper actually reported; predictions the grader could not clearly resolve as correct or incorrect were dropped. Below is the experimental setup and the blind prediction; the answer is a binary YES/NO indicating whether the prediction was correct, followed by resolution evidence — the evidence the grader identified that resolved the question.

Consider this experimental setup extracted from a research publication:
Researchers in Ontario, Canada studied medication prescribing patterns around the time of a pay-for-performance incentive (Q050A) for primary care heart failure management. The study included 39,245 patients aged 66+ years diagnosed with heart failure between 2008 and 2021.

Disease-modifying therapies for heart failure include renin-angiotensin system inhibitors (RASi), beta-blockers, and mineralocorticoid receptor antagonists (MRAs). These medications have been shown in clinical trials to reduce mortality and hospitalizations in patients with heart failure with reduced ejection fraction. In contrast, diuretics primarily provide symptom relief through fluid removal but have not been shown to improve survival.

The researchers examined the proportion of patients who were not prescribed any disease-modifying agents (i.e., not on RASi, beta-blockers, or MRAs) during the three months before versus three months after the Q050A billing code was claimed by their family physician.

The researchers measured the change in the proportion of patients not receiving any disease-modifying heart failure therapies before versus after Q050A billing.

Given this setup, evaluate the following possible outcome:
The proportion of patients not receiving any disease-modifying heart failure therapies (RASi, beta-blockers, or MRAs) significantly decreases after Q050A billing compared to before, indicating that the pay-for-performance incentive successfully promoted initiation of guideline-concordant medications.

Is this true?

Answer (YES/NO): NO